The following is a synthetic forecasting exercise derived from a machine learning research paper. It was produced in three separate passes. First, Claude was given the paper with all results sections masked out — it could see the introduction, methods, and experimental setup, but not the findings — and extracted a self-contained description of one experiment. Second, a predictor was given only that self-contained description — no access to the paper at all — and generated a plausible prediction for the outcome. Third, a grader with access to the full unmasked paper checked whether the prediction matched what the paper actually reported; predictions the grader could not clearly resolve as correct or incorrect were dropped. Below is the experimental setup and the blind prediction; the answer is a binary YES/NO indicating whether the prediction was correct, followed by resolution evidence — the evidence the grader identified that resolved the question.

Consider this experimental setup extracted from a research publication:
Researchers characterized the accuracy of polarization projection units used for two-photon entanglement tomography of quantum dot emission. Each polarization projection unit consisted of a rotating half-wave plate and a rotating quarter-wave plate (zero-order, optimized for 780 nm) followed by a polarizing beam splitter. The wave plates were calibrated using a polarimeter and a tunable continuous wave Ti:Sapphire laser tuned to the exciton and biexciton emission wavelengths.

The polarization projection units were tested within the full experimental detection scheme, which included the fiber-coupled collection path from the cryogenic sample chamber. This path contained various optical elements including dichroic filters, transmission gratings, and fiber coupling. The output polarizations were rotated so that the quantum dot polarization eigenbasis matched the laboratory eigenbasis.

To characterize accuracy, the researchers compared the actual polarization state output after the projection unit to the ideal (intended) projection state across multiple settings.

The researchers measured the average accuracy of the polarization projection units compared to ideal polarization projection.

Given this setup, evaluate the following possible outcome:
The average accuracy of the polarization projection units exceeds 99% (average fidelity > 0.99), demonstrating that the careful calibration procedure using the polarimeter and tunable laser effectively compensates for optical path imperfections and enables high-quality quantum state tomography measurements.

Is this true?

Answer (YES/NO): NO